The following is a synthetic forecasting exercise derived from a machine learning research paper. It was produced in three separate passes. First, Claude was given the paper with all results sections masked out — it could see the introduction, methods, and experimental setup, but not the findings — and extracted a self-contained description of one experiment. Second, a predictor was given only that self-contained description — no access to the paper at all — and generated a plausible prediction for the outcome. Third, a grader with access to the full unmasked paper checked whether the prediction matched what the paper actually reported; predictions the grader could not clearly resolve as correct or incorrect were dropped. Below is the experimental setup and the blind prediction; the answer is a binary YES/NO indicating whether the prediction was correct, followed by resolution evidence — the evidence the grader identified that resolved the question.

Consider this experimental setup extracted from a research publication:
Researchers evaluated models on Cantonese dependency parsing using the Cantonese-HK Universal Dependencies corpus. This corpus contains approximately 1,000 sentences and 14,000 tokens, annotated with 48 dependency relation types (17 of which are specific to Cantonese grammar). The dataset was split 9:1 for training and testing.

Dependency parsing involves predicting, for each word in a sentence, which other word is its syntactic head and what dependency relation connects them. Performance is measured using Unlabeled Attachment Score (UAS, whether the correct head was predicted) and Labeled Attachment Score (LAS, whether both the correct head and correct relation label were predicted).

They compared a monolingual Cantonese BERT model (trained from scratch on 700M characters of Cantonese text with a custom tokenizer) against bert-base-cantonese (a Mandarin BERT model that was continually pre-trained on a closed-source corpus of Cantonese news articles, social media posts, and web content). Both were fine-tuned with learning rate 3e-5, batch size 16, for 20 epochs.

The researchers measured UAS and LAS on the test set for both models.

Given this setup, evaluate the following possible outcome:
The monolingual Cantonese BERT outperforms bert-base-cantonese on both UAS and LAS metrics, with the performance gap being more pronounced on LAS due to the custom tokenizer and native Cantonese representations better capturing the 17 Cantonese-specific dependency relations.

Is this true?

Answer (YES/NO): NO